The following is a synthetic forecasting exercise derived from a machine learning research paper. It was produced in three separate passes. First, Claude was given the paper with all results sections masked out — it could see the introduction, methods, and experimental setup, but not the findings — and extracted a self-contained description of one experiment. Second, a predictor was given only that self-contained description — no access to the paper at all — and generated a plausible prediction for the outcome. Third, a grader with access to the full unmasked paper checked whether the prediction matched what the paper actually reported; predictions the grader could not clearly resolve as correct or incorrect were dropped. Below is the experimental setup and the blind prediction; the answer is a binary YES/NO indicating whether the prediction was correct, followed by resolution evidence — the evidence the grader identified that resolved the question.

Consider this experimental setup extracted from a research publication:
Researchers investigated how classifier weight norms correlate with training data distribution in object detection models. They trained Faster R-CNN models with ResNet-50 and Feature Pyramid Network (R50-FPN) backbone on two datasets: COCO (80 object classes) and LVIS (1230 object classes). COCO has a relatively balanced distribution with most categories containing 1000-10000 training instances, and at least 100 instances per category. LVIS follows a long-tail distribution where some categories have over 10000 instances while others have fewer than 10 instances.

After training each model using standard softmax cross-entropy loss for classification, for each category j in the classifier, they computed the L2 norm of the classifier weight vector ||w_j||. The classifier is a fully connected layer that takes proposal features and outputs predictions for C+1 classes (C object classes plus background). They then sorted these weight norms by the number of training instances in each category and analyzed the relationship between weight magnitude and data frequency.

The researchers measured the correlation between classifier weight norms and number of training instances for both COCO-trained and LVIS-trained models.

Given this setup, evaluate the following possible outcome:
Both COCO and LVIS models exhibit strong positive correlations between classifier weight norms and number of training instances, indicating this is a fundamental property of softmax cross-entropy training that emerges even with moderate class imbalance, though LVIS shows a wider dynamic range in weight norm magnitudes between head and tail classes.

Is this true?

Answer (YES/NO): NO